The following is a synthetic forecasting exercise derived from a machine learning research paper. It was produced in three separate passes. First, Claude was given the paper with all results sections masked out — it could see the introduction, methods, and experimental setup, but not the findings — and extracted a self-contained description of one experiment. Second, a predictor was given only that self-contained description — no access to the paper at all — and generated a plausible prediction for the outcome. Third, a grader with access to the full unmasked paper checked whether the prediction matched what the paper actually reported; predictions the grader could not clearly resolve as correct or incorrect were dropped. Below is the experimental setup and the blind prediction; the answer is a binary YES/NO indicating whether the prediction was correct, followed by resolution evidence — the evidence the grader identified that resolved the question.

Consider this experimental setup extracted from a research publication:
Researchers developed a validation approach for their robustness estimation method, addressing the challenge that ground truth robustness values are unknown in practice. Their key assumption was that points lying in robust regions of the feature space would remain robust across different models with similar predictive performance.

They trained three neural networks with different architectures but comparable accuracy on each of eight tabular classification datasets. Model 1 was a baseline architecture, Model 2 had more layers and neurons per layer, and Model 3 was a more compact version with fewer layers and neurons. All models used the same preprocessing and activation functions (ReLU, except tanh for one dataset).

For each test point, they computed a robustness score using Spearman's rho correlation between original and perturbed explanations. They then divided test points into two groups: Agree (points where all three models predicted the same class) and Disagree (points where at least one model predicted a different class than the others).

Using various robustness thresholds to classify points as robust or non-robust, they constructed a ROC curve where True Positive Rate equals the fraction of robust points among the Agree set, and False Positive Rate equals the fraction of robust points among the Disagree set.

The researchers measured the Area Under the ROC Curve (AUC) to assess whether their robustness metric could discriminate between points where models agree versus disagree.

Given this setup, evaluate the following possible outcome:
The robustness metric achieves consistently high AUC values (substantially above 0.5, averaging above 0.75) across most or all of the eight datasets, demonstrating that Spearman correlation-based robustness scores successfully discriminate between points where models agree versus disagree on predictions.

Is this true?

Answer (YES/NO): NO